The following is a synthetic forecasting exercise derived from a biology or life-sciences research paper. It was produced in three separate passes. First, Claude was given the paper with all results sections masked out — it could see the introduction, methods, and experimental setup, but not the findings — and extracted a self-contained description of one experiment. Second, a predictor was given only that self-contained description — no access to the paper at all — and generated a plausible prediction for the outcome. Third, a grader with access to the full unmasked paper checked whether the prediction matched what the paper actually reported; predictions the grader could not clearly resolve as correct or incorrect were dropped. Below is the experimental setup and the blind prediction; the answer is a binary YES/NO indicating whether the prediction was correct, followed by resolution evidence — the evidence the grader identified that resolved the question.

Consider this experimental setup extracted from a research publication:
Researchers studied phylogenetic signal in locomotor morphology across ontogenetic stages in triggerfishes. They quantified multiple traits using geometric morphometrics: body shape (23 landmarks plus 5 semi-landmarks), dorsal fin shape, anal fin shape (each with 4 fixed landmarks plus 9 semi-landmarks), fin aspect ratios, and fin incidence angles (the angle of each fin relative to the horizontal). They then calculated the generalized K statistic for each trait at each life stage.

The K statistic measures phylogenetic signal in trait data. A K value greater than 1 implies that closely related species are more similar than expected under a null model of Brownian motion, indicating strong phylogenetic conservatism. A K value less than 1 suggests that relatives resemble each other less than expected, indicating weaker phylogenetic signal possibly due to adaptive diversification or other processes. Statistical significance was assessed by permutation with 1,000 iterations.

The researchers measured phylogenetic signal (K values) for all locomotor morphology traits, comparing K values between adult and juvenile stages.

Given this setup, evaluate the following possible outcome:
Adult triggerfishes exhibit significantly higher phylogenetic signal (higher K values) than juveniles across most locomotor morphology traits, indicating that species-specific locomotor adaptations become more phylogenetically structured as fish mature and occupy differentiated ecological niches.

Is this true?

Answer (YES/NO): YES